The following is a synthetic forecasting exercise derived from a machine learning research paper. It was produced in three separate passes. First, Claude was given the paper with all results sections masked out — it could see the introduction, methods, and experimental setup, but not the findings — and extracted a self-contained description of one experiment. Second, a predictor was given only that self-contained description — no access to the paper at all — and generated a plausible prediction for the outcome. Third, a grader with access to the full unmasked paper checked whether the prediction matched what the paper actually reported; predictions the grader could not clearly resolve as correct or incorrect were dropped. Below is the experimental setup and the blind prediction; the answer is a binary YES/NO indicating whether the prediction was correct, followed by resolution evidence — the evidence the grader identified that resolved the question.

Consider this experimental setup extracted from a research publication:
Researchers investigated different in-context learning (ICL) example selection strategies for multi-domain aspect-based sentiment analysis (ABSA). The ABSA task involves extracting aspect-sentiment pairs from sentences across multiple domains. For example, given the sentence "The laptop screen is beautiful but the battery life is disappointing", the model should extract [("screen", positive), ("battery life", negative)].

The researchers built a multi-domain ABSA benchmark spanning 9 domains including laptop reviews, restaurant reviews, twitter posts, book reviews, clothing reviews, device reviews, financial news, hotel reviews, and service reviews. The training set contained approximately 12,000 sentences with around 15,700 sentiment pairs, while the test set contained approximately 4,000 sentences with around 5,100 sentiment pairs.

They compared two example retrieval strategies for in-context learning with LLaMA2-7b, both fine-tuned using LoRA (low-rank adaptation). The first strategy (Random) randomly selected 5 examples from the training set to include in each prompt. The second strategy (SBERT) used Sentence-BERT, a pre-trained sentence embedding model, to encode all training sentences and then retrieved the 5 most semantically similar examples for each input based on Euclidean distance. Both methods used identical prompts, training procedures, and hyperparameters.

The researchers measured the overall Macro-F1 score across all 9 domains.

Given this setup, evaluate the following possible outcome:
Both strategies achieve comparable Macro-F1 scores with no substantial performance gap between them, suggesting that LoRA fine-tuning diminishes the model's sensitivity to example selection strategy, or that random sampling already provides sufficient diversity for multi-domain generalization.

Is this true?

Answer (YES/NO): NO